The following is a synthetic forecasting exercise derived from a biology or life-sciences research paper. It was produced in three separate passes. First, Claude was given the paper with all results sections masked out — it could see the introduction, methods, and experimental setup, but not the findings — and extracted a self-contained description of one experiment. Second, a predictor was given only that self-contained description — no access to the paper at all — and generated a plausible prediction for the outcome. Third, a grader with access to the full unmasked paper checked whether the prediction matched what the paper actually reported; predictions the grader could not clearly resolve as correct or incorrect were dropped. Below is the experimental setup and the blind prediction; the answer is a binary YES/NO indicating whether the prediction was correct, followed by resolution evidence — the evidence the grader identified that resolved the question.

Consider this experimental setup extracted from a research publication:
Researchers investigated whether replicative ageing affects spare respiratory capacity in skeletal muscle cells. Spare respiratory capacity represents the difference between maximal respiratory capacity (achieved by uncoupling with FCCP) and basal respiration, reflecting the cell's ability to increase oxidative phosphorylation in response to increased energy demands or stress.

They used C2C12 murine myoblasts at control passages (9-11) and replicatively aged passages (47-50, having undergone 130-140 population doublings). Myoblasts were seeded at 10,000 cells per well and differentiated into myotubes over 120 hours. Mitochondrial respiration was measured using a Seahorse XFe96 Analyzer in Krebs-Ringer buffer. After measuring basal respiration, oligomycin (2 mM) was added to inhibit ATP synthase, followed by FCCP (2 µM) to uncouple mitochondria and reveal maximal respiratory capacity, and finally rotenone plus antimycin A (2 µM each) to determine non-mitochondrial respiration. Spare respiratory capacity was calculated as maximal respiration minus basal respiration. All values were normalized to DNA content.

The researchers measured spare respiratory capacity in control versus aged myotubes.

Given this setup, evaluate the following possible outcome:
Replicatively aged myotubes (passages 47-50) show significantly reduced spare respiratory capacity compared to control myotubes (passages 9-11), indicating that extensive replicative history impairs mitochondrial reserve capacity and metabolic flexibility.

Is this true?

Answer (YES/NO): YES